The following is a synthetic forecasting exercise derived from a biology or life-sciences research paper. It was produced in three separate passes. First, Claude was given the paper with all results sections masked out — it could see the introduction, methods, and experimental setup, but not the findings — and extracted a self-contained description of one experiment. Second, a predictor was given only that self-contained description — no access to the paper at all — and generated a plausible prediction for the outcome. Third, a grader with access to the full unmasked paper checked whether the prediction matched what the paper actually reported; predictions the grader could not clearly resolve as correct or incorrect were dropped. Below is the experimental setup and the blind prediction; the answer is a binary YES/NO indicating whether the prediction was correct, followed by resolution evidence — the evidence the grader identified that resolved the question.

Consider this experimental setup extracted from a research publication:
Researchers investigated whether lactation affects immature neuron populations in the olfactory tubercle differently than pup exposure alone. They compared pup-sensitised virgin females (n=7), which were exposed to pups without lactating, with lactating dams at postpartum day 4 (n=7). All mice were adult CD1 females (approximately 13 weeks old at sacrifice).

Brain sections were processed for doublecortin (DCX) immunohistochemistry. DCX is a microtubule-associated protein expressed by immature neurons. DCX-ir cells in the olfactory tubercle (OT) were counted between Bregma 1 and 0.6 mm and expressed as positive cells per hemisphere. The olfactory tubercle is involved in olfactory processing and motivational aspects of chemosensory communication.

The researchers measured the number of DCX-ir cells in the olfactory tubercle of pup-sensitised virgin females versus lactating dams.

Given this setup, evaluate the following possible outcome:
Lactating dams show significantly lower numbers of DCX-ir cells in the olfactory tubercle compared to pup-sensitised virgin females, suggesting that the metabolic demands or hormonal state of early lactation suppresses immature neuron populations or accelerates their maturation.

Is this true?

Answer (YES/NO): NO